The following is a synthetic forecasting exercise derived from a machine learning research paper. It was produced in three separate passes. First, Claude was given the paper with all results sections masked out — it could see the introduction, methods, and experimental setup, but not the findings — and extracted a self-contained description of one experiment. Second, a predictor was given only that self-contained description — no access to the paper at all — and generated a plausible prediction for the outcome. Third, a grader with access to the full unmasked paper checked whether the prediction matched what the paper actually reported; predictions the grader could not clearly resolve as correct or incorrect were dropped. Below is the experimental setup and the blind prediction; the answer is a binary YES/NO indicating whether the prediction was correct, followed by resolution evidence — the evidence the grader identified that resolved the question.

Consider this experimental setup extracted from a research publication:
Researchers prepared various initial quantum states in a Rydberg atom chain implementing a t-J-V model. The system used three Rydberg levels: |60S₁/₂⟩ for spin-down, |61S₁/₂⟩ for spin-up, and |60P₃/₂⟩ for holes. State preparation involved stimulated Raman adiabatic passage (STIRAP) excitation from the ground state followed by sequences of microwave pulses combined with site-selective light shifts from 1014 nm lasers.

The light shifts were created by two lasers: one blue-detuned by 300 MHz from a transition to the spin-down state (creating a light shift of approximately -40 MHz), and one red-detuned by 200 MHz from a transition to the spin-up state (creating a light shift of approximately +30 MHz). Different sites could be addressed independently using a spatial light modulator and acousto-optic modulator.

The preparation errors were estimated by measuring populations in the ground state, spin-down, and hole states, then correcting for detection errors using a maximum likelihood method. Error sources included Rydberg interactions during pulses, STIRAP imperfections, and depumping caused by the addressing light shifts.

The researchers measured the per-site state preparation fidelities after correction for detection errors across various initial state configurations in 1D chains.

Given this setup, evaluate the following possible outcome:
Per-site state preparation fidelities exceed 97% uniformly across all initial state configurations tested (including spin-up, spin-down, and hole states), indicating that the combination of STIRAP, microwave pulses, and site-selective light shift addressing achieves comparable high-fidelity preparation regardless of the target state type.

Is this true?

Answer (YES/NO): NO